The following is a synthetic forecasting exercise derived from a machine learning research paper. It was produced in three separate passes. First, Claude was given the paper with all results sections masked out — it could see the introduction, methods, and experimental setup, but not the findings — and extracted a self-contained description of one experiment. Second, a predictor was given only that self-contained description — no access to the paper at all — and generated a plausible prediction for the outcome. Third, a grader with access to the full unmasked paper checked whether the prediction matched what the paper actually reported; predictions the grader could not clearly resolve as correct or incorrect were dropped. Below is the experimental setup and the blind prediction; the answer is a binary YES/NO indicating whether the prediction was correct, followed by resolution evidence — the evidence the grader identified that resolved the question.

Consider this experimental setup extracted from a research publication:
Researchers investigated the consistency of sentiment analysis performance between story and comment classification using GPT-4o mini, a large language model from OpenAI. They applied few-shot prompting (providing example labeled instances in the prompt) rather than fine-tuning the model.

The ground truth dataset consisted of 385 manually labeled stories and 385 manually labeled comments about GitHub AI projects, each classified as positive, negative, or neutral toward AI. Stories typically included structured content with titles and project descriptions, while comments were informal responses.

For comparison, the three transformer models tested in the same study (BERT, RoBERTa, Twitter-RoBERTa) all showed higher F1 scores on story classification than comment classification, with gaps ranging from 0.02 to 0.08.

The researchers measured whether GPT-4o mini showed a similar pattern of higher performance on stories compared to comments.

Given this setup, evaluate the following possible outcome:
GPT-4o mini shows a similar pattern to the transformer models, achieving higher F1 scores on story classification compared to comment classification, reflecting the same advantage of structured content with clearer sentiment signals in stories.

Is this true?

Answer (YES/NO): NO